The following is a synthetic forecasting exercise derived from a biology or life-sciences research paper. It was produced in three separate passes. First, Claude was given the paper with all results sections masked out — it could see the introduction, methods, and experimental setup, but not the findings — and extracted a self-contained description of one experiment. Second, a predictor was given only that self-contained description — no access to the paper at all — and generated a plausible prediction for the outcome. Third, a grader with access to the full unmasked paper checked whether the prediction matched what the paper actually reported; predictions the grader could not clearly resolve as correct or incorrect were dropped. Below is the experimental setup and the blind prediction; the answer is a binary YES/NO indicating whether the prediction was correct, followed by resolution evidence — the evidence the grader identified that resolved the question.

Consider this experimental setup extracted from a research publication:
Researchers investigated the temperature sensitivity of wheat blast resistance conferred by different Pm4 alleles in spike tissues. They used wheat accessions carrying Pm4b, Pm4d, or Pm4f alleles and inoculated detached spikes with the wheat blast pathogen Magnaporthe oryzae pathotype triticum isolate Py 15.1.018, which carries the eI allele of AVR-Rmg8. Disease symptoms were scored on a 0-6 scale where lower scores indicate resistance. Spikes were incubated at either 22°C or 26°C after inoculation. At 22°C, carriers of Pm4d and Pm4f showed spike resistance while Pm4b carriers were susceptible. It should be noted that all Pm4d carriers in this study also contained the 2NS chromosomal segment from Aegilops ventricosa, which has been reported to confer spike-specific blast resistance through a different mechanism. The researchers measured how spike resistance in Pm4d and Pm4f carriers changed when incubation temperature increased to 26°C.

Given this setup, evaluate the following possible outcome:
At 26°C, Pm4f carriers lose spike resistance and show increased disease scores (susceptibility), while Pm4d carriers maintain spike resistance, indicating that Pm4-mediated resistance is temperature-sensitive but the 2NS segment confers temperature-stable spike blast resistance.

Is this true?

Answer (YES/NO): YES